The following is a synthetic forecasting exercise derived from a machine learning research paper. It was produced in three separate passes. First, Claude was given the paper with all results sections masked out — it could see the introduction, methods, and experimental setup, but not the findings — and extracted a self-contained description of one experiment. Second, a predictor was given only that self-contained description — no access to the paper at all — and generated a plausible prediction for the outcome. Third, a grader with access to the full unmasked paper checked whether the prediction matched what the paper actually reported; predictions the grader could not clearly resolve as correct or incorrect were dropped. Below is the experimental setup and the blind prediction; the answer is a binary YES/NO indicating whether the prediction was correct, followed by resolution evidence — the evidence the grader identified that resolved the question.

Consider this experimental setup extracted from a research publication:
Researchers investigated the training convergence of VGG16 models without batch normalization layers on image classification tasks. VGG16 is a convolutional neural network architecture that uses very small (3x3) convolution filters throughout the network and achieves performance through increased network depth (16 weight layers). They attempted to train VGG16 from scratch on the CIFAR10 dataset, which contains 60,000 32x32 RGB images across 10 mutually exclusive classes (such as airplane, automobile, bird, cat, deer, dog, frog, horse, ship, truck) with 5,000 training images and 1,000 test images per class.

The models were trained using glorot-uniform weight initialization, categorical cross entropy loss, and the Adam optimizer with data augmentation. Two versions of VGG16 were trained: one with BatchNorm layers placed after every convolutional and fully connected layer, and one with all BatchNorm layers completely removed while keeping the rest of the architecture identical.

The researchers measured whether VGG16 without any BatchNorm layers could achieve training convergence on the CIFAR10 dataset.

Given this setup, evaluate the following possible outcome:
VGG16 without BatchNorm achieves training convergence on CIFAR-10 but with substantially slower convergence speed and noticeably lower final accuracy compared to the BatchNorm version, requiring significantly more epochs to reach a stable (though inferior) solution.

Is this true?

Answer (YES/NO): NO